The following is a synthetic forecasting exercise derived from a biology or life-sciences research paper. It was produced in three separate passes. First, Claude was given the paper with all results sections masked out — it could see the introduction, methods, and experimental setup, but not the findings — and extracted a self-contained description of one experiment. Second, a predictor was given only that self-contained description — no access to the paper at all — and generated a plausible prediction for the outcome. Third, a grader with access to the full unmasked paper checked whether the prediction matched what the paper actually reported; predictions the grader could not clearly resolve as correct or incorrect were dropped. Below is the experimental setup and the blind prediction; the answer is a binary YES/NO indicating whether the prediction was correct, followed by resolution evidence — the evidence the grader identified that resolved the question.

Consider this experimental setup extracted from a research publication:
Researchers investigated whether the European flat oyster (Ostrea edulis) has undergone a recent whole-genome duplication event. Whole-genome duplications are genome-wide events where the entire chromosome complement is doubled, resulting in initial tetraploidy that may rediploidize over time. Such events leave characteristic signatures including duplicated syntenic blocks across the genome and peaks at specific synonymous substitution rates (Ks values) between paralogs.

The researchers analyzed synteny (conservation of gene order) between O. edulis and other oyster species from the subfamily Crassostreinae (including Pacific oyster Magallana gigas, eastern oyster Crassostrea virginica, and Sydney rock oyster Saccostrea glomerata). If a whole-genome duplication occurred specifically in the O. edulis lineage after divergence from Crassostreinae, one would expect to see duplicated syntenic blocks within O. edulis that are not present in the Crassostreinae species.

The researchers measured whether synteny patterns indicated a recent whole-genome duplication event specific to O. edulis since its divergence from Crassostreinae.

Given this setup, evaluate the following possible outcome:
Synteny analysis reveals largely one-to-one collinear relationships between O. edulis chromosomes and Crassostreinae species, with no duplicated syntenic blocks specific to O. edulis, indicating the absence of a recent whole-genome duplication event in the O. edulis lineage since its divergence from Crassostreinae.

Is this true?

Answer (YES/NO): YES